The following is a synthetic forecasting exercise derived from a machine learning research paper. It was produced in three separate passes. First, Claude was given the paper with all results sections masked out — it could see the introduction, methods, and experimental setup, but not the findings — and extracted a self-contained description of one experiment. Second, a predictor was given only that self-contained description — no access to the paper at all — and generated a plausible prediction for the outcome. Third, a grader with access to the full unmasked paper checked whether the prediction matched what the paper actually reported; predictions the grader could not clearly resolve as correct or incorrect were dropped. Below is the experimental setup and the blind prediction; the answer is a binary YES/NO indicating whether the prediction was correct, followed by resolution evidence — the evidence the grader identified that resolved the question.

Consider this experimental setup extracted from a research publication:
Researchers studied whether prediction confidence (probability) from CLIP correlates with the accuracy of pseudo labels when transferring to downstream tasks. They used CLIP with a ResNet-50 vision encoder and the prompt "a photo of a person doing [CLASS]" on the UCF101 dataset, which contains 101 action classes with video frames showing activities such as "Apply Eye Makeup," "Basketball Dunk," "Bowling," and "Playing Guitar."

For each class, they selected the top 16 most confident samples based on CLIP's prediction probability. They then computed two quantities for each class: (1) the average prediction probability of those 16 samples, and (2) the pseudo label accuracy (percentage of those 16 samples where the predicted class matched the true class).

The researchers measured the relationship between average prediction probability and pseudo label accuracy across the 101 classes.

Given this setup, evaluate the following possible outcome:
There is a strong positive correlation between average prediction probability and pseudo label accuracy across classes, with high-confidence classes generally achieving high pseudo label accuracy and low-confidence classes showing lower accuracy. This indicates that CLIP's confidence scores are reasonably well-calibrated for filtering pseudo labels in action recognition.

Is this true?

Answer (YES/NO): NO